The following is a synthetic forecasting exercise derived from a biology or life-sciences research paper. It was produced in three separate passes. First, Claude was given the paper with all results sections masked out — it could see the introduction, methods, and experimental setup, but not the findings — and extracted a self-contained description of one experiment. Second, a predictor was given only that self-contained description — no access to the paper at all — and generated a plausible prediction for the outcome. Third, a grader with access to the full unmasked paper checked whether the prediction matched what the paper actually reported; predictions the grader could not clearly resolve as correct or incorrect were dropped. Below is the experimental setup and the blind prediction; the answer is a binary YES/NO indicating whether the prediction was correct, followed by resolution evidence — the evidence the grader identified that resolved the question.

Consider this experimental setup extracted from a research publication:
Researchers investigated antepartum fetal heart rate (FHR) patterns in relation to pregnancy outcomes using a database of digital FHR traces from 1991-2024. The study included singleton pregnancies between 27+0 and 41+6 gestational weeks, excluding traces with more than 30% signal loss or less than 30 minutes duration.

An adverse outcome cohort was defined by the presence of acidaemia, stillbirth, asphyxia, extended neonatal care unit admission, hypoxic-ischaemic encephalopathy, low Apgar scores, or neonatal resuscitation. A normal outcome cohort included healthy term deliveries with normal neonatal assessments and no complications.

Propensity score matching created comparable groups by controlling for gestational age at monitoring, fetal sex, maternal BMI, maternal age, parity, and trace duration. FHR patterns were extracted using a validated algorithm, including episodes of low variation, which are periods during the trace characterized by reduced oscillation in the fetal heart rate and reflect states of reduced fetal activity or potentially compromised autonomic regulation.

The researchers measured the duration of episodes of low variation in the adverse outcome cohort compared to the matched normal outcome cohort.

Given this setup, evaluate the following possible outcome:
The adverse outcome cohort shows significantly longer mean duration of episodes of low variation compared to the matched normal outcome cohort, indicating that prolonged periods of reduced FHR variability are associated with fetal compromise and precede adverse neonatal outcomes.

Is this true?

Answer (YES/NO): YES